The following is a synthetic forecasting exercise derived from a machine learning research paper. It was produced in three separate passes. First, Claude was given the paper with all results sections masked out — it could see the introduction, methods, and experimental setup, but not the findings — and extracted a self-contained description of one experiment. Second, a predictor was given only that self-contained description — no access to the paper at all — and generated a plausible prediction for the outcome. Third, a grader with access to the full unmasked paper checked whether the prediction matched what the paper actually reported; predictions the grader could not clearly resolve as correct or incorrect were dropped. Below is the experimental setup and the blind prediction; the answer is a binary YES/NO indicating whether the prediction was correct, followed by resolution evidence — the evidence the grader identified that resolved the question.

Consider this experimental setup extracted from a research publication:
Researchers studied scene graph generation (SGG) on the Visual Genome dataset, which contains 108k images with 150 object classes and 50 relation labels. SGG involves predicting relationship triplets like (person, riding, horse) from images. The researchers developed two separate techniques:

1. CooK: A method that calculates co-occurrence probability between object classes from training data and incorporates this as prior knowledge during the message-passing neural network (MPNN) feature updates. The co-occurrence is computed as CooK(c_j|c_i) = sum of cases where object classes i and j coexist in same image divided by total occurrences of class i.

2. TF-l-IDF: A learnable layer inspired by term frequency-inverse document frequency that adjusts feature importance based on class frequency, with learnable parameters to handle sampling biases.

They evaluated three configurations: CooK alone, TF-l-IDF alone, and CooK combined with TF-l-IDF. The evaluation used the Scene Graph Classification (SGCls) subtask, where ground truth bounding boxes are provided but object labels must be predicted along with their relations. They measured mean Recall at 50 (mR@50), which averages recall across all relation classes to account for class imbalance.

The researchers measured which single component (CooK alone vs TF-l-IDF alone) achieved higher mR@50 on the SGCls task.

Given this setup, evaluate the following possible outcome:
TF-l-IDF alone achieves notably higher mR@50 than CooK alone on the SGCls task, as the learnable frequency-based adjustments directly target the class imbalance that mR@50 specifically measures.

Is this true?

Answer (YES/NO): YES